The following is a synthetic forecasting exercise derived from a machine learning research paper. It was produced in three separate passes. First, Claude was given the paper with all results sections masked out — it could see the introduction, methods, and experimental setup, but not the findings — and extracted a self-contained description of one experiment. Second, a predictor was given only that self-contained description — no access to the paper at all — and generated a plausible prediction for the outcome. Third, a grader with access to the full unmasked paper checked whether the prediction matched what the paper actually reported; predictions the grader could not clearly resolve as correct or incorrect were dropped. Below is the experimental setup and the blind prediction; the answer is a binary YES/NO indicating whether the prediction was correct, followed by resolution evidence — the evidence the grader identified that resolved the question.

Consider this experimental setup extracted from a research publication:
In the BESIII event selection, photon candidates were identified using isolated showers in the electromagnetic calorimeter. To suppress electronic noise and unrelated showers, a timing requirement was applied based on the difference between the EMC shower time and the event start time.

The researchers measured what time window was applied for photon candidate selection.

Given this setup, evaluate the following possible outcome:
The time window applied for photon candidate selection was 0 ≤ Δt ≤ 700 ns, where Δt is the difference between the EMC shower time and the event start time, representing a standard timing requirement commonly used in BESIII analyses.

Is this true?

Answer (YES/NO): YES